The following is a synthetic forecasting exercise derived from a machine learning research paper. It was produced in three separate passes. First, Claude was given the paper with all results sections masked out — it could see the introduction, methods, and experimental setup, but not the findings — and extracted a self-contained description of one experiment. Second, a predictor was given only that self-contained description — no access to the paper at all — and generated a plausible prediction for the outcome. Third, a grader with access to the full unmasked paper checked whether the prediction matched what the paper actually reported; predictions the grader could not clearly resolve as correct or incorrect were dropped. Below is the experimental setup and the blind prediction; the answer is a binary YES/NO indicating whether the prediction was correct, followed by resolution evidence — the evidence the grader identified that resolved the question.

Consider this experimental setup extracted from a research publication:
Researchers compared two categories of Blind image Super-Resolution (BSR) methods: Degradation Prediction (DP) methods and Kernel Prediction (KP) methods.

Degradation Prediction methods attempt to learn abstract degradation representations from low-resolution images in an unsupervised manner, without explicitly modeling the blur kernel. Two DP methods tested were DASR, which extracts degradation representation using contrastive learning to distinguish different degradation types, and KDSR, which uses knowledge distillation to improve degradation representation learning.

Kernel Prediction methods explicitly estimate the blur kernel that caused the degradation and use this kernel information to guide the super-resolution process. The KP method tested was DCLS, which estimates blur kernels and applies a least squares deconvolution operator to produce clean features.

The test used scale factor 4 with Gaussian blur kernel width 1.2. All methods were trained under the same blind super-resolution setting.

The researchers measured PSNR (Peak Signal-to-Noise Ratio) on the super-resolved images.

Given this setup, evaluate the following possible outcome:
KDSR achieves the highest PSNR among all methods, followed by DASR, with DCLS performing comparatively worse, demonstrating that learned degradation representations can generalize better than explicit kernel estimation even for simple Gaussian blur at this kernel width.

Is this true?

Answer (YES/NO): NO